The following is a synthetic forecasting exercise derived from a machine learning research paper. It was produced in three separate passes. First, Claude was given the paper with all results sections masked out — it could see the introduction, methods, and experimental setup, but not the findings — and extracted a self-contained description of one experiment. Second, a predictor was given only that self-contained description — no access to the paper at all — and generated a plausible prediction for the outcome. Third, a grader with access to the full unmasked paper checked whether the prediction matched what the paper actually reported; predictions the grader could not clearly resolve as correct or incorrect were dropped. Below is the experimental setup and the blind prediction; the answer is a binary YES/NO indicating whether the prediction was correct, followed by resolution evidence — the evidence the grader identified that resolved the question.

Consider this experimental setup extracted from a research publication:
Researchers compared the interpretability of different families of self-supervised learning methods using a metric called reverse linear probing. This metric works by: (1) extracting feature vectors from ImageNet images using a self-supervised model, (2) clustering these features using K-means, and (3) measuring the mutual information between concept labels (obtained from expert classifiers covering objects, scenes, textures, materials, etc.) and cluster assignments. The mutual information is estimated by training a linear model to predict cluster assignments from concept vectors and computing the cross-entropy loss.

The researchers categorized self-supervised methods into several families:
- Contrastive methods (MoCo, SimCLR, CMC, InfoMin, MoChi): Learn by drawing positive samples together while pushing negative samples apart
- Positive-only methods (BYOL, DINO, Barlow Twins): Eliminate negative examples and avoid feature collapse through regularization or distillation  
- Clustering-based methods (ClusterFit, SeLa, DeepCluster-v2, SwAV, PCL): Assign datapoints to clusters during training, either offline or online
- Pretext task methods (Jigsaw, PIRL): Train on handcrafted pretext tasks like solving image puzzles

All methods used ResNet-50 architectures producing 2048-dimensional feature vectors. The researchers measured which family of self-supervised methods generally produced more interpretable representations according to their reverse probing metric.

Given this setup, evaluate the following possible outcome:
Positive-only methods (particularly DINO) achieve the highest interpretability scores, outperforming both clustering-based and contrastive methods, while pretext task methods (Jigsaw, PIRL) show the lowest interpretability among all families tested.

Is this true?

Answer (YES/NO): NO